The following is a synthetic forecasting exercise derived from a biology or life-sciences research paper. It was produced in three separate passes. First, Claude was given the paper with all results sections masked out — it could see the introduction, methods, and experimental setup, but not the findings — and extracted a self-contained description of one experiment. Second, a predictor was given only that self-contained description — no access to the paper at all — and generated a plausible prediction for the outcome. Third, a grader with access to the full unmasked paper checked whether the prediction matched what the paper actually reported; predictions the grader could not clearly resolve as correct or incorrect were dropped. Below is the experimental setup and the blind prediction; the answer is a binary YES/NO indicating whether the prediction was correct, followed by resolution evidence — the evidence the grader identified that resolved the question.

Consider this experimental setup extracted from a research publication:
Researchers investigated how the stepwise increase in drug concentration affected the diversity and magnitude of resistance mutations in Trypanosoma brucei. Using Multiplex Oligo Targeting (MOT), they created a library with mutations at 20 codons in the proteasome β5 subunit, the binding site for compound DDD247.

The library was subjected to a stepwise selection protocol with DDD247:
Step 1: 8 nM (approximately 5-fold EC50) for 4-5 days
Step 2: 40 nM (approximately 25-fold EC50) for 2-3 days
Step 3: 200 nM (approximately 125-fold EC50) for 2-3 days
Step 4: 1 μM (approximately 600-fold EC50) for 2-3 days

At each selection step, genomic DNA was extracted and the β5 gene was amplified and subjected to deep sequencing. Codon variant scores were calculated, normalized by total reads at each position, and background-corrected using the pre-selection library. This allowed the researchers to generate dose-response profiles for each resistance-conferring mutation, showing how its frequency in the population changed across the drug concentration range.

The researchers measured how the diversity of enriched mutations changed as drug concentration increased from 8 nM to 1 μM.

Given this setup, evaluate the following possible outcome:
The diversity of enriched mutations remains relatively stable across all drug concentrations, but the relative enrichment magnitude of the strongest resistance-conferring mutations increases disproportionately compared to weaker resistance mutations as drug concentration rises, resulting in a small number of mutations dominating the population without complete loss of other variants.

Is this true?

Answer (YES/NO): NO